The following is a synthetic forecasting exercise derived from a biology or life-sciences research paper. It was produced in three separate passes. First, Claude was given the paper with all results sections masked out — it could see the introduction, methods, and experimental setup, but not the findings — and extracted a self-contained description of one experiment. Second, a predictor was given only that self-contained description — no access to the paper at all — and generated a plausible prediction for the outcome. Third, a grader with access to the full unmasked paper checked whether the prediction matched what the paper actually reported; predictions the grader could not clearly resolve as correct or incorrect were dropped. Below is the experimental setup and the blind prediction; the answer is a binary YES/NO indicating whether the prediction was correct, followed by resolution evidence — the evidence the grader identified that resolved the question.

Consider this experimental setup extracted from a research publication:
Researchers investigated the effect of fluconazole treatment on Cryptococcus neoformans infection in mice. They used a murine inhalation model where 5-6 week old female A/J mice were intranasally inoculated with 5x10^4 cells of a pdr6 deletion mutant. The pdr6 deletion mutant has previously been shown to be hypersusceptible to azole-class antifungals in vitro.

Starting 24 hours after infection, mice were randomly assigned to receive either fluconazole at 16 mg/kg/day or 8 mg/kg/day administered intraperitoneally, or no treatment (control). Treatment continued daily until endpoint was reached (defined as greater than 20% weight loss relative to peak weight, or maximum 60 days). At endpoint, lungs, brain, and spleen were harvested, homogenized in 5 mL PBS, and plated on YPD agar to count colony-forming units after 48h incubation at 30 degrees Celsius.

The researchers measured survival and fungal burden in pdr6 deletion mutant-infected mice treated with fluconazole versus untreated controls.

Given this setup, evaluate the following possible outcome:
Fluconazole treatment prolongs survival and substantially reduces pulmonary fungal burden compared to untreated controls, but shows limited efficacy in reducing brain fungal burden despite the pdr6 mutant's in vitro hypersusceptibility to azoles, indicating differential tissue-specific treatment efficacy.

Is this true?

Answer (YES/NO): NO